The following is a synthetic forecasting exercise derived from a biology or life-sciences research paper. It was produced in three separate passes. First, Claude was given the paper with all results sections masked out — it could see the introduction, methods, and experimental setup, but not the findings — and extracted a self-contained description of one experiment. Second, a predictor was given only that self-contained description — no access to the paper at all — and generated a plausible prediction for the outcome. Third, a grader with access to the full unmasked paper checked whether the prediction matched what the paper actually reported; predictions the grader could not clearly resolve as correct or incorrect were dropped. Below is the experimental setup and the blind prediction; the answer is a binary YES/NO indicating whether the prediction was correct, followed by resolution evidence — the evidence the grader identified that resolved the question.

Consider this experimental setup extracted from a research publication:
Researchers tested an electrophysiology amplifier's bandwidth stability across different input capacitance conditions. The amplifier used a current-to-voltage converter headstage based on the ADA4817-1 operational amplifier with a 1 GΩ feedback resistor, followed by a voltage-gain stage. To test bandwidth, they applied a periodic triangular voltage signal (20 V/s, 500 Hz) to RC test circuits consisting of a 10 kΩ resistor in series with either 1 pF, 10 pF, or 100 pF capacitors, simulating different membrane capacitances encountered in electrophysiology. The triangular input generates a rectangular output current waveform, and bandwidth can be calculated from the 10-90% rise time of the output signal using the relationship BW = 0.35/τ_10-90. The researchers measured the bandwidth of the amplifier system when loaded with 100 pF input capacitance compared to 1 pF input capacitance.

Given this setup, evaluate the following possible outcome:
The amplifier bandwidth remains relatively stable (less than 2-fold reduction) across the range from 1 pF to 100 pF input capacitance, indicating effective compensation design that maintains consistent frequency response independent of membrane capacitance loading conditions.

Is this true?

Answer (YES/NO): YES